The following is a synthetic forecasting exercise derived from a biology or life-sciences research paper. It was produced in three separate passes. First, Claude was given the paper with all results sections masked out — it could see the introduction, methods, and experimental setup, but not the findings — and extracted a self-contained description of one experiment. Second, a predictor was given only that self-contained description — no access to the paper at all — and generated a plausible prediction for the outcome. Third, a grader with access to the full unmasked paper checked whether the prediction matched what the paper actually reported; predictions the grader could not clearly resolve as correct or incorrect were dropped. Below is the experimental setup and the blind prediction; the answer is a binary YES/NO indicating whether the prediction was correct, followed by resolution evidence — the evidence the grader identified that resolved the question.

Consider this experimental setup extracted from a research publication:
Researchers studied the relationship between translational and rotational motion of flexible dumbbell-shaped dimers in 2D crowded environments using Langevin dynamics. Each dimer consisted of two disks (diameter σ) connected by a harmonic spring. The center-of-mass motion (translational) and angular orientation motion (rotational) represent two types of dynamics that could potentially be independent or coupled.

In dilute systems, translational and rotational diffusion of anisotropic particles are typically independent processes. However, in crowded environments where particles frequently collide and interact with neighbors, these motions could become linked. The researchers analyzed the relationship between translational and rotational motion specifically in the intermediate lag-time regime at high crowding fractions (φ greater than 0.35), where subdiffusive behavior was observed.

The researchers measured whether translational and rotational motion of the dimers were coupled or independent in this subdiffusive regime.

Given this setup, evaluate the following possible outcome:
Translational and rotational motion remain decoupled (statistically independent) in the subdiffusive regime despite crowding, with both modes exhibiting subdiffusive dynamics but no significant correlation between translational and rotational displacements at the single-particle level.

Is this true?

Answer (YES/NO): NO